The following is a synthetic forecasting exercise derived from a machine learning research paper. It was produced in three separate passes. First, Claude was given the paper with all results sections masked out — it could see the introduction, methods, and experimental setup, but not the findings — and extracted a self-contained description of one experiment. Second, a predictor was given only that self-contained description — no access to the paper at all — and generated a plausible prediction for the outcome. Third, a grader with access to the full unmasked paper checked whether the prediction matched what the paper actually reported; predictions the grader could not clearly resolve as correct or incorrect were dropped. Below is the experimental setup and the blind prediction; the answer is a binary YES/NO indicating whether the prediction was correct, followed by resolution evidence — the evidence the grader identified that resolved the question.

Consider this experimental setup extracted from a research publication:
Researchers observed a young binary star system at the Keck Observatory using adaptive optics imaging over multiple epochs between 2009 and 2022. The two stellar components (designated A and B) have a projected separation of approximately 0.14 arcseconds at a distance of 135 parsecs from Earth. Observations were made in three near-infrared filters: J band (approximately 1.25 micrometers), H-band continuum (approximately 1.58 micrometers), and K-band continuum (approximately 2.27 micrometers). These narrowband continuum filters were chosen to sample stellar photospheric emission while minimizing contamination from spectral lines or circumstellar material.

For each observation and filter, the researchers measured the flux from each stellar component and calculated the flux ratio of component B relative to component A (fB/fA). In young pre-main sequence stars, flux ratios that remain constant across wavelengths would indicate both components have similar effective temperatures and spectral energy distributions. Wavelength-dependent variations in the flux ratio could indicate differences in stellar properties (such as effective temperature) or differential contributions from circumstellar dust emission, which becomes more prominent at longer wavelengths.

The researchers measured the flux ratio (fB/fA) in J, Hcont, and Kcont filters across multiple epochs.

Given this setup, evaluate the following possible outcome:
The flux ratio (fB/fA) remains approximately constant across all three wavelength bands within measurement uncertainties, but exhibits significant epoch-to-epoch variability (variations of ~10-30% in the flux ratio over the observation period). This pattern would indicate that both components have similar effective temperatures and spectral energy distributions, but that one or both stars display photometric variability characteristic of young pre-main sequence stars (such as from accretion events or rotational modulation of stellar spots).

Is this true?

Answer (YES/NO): NO